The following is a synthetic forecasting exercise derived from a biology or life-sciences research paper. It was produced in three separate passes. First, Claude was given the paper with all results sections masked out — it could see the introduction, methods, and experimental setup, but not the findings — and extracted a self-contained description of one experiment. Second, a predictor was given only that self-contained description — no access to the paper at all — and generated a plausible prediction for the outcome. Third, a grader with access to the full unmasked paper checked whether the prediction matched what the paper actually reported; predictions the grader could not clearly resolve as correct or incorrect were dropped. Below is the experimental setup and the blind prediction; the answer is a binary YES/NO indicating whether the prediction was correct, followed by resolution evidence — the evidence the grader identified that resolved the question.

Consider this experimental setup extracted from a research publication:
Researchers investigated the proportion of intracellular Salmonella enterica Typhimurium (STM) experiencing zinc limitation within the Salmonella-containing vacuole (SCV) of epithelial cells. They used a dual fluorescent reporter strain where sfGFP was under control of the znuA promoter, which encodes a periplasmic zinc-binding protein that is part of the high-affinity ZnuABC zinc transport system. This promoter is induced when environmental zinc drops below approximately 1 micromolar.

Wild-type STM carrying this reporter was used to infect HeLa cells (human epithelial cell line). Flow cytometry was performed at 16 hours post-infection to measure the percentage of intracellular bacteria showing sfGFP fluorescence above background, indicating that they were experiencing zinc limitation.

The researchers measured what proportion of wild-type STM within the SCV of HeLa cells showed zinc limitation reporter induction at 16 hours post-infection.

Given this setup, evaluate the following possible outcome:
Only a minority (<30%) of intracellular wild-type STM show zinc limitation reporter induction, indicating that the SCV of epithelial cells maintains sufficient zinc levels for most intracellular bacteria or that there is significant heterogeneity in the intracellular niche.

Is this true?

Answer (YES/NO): NO